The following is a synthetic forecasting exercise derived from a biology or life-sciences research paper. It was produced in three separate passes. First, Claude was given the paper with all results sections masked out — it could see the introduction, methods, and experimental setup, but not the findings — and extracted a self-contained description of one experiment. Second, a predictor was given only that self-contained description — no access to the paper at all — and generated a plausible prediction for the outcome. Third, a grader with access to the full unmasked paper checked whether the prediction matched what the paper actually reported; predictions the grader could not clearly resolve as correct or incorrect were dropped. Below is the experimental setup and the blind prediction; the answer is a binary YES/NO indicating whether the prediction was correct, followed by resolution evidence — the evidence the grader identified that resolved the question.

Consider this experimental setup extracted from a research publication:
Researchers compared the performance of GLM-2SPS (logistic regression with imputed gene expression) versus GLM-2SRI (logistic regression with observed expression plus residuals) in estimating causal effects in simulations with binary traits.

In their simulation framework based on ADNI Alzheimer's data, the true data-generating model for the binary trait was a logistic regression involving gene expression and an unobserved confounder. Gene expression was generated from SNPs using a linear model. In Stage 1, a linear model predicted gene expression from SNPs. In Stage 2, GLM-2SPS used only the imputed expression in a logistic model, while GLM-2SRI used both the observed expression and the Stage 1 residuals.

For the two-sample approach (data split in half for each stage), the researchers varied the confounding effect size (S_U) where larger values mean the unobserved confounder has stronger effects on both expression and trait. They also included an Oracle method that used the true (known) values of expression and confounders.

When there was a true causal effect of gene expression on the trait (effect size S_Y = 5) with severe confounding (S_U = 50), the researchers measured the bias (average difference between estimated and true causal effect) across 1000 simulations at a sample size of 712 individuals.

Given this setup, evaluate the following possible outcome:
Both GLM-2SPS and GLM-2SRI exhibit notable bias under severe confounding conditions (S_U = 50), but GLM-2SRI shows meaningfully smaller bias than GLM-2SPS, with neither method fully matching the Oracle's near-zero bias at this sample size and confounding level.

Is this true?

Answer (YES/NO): NO